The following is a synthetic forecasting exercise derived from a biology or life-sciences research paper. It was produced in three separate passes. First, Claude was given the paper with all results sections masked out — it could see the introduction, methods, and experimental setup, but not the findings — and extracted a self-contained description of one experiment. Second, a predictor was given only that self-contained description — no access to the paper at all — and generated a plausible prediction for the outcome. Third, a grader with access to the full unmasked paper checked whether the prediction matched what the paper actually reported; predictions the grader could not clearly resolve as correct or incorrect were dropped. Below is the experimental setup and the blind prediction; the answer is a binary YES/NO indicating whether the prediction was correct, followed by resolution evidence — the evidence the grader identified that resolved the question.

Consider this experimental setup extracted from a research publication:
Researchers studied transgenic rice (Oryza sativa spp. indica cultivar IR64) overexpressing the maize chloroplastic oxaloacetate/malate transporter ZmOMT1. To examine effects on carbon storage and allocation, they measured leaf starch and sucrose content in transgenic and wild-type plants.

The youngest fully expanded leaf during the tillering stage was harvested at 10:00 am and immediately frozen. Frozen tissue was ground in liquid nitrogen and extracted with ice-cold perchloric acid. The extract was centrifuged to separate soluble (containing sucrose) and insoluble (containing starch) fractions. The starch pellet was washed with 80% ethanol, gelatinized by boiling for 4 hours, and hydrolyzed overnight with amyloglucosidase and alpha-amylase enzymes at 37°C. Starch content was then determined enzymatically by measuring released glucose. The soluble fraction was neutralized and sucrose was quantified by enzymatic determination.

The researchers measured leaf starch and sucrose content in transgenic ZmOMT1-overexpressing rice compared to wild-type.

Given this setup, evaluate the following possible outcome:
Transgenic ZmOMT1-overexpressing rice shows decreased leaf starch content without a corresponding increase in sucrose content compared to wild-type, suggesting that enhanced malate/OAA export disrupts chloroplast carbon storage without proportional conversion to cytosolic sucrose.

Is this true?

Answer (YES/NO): YES